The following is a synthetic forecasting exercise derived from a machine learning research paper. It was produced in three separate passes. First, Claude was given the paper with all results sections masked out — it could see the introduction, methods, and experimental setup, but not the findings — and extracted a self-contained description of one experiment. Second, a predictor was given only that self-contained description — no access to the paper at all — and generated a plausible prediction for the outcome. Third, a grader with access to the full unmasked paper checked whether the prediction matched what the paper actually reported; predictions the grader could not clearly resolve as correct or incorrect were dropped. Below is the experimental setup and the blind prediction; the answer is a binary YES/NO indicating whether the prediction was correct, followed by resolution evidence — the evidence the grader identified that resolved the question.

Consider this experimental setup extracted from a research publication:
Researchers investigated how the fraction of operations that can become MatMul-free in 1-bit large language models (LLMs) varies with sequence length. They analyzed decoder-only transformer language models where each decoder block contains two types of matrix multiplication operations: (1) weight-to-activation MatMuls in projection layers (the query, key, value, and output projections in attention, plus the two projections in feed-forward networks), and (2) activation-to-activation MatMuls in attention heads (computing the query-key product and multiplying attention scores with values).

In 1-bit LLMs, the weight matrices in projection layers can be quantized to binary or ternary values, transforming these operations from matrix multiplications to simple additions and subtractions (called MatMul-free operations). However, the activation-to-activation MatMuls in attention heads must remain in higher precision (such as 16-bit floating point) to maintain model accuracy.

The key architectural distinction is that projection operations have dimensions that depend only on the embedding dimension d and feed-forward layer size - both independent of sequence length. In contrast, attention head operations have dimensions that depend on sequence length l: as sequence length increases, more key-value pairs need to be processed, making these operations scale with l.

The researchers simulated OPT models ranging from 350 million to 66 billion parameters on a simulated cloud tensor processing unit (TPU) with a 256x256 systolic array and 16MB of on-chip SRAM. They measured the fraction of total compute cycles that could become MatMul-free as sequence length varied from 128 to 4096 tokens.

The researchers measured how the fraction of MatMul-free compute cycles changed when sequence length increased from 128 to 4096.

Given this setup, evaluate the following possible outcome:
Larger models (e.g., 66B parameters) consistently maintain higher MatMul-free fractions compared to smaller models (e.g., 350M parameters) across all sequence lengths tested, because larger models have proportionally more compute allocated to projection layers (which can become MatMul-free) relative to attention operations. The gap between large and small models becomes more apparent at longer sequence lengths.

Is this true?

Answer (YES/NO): YES